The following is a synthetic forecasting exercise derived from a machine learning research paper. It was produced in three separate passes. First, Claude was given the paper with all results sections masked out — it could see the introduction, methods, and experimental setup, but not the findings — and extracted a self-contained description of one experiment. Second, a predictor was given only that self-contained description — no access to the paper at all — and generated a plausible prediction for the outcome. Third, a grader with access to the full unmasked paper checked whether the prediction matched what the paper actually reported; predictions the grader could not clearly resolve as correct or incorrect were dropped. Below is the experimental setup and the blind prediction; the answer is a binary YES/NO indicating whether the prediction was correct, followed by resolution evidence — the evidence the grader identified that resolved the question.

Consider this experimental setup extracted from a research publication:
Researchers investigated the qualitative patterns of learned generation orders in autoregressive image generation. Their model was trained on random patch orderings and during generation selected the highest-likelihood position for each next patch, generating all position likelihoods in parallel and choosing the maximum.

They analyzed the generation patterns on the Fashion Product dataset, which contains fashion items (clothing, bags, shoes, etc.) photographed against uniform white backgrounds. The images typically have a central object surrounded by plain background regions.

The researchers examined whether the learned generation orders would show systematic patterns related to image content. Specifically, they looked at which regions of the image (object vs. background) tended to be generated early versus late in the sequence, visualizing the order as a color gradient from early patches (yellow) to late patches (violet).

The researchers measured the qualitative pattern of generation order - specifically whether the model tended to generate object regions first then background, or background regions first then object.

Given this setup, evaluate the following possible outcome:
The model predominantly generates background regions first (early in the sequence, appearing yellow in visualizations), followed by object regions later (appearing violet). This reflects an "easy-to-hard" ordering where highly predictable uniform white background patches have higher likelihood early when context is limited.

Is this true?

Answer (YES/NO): YES